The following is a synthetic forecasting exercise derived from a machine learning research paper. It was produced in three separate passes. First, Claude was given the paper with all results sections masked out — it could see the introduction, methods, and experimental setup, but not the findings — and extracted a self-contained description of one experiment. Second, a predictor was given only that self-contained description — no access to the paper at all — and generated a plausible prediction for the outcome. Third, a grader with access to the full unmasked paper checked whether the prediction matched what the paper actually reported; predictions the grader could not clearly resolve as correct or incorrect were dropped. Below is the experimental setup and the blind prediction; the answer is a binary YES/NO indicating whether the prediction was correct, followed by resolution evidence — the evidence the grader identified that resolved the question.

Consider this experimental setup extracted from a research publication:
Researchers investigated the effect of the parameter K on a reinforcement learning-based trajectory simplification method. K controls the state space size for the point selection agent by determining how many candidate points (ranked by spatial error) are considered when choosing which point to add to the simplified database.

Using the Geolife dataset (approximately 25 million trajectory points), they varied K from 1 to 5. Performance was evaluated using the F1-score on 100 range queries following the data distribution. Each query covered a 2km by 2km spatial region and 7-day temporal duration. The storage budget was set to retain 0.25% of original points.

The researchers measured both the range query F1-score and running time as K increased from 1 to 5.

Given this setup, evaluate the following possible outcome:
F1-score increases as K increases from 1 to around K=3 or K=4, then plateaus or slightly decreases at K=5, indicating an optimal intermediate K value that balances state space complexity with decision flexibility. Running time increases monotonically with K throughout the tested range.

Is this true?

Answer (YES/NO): NO